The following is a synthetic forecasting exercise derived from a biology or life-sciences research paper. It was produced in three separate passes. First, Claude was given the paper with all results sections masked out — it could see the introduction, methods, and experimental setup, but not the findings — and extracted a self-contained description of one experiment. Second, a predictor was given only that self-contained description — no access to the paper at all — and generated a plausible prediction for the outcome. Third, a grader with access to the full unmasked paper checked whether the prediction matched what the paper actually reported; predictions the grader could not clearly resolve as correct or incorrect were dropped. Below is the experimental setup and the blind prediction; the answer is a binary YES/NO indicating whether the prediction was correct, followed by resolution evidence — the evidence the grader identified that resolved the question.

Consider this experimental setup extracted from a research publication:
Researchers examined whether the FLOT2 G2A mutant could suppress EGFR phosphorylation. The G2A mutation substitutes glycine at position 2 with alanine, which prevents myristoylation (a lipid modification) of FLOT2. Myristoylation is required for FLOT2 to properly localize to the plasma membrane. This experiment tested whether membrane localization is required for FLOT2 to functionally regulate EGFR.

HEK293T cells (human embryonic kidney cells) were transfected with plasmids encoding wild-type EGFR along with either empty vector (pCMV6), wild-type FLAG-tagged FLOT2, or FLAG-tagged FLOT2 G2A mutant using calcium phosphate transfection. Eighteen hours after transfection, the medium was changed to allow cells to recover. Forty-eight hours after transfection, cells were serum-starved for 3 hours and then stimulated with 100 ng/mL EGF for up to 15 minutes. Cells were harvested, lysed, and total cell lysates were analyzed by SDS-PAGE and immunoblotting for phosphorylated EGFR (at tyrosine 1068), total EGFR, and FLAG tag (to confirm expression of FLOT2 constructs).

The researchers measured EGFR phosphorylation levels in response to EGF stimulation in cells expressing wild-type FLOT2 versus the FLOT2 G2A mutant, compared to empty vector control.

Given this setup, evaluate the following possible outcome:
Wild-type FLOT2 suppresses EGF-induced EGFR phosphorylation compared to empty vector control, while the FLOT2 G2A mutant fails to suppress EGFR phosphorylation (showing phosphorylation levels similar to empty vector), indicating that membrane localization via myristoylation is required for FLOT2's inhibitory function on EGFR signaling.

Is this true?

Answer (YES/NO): YES